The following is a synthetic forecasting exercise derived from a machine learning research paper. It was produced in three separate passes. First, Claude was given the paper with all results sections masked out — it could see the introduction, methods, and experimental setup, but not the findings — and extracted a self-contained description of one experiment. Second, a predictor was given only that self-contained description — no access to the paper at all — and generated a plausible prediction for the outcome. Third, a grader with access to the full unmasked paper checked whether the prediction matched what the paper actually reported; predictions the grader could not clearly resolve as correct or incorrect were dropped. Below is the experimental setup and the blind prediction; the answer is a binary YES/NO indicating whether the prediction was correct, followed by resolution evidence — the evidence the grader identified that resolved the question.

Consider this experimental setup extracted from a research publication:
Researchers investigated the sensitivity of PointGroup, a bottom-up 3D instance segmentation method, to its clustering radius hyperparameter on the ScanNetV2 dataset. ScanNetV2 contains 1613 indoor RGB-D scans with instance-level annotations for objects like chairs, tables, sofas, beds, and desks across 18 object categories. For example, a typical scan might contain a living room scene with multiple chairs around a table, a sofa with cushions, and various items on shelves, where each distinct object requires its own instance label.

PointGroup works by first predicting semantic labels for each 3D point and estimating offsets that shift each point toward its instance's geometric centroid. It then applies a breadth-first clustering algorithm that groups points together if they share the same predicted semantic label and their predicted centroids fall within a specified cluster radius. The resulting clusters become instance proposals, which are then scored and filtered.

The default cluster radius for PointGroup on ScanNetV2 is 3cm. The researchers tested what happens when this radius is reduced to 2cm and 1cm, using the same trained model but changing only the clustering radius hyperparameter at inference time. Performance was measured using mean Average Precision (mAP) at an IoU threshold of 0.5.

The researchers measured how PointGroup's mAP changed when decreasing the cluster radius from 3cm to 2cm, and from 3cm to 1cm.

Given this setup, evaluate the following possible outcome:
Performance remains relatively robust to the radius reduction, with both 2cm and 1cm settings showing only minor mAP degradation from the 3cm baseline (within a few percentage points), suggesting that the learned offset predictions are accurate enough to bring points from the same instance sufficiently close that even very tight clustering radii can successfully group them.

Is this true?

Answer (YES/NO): NO